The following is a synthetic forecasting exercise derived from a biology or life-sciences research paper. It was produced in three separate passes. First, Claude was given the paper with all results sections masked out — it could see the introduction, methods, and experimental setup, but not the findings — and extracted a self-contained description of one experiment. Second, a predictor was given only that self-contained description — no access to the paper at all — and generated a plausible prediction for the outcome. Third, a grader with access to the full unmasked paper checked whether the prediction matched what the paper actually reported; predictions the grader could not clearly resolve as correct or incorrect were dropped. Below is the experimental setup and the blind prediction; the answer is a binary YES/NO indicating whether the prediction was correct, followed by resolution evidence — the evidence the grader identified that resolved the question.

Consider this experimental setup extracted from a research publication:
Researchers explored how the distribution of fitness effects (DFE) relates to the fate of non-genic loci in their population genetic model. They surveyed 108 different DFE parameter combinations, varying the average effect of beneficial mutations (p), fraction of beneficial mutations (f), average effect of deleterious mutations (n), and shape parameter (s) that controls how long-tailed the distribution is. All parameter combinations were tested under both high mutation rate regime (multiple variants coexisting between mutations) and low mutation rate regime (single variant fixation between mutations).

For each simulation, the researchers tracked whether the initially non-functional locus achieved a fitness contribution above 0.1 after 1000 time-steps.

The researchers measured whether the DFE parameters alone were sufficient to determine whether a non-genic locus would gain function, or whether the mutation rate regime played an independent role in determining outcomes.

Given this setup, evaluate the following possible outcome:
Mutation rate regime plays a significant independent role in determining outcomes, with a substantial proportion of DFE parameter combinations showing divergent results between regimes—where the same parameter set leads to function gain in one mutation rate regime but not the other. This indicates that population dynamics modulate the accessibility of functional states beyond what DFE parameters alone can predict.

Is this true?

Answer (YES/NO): YES